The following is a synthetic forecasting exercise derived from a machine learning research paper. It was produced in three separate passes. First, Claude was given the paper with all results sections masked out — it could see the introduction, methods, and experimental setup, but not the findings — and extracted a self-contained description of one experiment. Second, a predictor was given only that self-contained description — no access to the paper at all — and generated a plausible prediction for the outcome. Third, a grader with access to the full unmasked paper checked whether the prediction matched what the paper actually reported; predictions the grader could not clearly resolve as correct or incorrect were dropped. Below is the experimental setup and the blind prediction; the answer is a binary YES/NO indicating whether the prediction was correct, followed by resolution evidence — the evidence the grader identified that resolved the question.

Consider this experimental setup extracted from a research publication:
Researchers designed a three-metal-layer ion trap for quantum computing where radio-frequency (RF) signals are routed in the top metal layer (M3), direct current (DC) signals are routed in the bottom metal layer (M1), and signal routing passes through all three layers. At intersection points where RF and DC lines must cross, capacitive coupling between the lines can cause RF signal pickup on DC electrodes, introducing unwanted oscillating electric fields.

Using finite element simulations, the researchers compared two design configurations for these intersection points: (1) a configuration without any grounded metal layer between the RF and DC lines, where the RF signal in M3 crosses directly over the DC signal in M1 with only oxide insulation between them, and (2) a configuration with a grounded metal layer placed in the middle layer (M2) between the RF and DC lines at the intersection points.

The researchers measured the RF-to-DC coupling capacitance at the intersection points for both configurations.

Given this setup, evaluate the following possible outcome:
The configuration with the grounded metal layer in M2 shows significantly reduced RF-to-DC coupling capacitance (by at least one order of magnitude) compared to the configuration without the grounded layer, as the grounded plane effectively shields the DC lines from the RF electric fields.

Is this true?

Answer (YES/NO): YES